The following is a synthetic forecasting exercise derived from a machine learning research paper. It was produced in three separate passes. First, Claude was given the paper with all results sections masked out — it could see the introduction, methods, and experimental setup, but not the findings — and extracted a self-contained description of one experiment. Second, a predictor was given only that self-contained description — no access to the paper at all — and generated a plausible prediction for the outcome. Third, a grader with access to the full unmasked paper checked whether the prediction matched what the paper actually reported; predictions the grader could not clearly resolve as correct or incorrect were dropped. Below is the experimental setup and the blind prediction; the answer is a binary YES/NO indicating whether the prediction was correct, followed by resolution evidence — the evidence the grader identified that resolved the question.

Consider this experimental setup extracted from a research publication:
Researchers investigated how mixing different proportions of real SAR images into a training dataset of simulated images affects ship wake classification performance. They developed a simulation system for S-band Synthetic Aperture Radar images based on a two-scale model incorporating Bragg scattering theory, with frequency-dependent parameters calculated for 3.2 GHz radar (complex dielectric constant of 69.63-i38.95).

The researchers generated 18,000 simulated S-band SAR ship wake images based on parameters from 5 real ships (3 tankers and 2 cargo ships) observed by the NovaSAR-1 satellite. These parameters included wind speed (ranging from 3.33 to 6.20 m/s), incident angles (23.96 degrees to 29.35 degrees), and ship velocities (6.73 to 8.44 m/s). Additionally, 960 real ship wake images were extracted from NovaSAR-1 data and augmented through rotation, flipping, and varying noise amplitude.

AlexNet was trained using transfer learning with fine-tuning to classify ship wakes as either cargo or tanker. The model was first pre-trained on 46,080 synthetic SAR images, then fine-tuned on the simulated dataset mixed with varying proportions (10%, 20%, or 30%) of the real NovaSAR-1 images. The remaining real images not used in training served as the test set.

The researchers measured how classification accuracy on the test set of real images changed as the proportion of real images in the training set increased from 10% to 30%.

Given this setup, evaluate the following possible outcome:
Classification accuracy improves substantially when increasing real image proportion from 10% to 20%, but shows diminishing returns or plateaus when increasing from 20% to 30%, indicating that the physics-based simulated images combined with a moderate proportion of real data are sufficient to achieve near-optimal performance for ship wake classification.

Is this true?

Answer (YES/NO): NO